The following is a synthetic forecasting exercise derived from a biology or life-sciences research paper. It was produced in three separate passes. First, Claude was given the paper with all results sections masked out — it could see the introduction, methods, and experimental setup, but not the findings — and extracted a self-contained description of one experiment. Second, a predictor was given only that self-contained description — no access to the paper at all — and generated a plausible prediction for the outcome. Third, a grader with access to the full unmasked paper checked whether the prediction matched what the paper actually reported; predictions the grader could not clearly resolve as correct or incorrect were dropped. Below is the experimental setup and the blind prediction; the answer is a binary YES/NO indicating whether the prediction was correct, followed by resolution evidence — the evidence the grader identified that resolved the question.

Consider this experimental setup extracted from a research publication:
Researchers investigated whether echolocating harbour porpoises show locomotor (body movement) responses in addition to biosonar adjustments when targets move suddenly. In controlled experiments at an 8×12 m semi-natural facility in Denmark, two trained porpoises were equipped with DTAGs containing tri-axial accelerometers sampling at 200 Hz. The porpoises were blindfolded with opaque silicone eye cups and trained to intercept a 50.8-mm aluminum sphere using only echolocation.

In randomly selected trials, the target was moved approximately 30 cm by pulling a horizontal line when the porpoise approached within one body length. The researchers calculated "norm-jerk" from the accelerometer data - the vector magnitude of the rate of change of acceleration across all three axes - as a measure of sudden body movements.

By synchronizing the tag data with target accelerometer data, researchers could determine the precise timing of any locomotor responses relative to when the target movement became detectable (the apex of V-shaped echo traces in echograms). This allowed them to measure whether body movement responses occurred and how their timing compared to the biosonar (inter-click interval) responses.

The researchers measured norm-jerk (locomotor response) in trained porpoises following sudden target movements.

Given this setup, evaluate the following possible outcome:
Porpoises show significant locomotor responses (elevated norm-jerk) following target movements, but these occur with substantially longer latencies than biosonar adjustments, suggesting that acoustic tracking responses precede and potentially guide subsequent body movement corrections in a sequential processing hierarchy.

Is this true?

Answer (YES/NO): NO